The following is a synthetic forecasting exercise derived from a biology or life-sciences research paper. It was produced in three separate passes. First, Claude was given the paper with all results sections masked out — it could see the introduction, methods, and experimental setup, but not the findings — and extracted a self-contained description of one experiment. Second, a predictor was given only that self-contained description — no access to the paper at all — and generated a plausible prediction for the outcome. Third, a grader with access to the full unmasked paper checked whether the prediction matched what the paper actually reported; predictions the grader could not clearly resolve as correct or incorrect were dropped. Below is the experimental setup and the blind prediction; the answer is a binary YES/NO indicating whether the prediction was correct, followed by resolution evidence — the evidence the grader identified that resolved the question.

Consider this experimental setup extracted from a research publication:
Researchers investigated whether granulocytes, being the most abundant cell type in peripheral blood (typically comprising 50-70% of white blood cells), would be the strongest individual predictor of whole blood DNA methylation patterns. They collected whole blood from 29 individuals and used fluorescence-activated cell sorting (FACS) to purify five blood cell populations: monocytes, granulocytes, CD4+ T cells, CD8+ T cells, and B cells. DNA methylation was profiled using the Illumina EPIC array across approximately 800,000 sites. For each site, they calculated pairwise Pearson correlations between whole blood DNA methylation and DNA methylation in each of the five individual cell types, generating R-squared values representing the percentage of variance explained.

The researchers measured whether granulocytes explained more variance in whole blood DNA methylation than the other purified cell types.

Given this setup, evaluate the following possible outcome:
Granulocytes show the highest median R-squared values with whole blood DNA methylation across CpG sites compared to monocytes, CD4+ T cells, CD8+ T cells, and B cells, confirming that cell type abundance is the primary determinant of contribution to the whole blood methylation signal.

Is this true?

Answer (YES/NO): NO